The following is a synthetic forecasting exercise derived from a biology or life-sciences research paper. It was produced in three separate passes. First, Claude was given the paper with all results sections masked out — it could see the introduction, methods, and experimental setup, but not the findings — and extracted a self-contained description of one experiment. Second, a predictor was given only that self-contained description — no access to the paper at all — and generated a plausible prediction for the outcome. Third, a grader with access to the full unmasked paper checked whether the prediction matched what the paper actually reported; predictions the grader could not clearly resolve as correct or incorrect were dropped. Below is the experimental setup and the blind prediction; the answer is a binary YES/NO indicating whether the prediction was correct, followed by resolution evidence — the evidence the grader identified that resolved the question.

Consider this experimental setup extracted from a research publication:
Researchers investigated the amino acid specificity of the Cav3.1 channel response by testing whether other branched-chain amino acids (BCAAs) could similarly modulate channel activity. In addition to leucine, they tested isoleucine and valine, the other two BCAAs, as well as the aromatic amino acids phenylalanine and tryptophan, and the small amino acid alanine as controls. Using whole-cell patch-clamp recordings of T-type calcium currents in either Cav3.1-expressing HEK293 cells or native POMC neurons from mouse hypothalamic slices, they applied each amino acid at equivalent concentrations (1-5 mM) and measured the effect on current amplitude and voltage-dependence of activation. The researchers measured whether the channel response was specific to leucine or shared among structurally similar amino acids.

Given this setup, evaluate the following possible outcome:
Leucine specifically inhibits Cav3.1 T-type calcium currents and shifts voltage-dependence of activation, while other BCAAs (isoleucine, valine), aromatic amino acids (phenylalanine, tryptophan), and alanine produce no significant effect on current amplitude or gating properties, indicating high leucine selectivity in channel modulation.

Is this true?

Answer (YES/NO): NO